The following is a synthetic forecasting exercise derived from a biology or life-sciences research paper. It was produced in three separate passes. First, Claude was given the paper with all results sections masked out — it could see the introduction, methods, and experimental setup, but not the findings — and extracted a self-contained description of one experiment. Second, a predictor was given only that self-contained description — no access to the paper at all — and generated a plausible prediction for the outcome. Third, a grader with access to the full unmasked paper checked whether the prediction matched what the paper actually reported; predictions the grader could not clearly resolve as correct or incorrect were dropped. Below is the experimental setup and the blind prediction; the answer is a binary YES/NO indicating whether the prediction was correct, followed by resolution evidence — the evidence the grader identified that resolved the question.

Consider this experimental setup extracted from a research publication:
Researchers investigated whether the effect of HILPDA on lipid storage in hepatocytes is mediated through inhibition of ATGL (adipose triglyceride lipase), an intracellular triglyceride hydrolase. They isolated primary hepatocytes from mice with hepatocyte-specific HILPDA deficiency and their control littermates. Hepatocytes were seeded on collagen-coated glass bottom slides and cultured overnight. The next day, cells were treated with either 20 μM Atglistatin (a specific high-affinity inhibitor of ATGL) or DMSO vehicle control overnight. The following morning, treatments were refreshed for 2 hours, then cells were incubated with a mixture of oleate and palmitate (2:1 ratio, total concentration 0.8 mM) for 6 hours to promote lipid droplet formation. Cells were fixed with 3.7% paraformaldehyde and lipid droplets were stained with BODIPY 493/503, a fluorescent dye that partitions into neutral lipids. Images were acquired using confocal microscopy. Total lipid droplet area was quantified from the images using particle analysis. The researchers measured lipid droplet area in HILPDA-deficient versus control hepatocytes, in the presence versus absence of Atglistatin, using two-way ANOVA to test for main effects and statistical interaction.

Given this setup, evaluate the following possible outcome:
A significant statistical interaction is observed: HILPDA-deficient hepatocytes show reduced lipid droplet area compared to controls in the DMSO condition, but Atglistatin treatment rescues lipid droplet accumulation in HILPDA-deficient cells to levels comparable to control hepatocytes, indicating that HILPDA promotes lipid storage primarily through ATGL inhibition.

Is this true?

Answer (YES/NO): NO